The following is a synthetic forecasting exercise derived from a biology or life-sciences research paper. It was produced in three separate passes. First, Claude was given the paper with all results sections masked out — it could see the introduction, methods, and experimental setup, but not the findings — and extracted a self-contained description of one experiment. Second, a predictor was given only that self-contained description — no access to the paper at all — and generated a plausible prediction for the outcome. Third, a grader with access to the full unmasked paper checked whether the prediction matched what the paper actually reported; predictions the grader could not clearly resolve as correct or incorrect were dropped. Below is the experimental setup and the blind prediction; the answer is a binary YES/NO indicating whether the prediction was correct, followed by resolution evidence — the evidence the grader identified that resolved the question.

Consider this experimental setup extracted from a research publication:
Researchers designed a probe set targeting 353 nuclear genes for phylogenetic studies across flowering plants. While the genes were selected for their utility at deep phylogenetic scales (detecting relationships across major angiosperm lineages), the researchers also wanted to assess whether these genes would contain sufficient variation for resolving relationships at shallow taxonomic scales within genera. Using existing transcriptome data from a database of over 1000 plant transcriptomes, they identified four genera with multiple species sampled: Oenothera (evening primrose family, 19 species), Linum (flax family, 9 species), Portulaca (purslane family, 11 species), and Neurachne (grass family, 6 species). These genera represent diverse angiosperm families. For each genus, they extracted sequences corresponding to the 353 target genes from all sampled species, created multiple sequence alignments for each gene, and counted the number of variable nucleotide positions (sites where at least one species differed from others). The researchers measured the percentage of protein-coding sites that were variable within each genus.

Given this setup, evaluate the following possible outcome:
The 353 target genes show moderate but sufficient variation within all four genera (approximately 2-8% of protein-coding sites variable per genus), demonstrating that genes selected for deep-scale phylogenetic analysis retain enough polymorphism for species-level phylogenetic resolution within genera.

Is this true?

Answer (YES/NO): NO